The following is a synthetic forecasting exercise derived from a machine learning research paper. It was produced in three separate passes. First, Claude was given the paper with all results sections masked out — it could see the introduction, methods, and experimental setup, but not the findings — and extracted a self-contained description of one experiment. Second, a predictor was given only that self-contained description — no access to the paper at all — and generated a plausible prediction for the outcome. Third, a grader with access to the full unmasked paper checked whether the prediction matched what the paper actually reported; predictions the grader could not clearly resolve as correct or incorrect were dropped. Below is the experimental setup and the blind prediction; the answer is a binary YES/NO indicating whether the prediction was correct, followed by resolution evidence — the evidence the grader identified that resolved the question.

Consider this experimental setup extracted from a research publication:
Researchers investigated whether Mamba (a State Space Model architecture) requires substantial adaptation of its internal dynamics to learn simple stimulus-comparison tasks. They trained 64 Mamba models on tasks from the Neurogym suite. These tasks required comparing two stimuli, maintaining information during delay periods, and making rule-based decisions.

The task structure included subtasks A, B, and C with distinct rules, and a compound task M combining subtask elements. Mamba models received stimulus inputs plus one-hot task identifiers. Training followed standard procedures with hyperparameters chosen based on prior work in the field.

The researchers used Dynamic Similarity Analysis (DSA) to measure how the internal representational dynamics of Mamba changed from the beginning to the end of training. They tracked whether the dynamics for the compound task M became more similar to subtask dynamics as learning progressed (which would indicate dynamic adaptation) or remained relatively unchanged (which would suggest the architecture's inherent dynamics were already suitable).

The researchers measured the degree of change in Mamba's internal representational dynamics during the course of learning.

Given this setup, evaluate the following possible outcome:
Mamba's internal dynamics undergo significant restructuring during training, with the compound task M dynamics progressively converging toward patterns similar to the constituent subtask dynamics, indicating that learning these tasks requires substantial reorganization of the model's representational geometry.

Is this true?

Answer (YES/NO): NO